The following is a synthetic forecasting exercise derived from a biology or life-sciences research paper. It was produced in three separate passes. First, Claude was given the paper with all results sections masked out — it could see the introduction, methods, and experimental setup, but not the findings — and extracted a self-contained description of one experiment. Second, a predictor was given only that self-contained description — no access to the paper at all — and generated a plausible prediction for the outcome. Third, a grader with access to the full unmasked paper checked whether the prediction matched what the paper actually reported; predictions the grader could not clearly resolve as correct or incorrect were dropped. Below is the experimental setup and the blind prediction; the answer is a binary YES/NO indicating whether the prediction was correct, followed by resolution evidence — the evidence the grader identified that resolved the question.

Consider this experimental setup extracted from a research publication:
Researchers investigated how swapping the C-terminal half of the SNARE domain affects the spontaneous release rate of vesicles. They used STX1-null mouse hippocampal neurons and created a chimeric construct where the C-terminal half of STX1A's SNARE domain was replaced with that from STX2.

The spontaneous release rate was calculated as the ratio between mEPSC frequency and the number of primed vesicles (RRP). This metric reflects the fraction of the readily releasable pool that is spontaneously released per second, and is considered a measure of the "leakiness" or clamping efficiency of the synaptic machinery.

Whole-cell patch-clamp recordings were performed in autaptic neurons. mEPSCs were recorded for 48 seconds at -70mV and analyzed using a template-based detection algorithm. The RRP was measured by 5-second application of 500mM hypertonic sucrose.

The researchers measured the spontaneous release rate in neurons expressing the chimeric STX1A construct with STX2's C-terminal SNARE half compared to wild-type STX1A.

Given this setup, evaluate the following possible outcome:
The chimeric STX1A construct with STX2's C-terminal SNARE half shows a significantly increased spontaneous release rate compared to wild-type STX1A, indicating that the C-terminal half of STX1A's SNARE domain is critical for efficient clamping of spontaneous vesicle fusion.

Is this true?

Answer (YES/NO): YES